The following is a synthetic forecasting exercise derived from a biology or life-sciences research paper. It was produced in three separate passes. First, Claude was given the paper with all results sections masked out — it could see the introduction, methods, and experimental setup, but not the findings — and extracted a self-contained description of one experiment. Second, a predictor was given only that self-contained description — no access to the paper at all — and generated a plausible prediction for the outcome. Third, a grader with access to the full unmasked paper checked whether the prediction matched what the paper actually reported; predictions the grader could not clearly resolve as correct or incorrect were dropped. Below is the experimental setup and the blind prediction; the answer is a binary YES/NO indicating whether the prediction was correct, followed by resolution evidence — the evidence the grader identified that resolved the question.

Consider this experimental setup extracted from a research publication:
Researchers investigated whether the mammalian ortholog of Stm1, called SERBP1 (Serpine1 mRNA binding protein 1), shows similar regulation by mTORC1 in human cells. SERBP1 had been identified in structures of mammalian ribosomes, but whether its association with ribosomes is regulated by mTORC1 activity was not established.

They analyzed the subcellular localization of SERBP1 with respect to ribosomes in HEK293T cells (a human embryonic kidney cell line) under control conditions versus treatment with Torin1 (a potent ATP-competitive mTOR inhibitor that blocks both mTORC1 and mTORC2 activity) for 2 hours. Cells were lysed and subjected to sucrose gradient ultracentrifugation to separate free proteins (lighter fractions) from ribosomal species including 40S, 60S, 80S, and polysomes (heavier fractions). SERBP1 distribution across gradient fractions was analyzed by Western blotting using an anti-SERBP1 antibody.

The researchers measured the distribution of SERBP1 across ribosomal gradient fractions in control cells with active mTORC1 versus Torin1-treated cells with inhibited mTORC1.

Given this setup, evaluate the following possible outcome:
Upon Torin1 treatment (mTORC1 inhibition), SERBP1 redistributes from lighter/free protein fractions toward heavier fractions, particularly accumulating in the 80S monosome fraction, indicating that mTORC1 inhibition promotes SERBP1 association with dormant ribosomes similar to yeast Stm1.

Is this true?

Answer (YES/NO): NO